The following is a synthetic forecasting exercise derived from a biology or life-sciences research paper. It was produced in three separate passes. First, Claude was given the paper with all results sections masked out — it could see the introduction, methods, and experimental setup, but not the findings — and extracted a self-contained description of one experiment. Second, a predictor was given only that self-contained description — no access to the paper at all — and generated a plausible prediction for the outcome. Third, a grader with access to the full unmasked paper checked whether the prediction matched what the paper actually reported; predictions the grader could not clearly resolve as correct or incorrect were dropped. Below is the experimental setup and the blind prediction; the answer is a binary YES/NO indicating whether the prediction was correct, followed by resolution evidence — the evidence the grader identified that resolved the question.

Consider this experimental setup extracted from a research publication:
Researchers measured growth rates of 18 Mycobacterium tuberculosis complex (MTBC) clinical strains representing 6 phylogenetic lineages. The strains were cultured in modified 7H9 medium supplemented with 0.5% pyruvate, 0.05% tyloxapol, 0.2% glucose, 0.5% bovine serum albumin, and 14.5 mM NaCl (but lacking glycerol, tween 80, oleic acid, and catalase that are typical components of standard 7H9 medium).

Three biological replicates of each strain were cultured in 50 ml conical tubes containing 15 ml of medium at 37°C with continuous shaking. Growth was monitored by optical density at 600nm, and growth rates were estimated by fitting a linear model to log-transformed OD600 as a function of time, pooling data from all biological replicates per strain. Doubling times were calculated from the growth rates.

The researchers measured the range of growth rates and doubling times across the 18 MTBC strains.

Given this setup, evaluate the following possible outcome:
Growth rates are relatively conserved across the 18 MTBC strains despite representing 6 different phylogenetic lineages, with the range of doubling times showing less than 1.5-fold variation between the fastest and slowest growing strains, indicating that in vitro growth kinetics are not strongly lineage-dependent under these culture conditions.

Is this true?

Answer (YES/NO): NO